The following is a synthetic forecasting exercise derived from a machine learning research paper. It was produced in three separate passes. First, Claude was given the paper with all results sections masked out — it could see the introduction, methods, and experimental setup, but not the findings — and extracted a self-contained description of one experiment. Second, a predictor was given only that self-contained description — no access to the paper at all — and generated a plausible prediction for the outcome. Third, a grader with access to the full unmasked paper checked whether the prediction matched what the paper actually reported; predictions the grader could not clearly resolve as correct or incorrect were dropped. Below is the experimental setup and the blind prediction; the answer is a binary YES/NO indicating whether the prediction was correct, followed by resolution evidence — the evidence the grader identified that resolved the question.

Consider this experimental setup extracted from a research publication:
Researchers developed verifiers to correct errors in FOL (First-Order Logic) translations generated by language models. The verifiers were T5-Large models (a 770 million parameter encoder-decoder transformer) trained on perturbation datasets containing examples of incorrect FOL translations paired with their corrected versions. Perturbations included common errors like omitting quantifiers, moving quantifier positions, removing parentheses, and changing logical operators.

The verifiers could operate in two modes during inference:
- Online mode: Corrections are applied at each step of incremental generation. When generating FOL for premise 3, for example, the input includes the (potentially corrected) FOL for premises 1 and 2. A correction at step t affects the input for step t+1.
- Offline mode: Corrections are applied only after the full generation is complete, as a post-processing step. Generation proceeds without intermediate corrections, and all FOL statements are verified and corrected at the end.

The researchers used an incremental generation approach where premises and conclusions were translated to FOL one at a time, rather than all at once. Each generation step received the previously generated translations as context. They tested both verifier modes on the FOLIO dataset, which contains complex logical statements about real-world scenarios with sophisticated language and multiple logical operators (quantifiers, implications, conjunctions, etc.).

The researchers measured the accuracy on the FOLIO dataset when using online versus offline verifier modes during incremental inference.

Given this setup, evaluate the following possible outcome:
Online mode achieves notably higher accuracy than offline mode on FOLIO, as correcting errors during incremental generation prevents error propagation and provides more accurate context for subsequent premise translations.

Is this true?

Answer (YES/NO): NO